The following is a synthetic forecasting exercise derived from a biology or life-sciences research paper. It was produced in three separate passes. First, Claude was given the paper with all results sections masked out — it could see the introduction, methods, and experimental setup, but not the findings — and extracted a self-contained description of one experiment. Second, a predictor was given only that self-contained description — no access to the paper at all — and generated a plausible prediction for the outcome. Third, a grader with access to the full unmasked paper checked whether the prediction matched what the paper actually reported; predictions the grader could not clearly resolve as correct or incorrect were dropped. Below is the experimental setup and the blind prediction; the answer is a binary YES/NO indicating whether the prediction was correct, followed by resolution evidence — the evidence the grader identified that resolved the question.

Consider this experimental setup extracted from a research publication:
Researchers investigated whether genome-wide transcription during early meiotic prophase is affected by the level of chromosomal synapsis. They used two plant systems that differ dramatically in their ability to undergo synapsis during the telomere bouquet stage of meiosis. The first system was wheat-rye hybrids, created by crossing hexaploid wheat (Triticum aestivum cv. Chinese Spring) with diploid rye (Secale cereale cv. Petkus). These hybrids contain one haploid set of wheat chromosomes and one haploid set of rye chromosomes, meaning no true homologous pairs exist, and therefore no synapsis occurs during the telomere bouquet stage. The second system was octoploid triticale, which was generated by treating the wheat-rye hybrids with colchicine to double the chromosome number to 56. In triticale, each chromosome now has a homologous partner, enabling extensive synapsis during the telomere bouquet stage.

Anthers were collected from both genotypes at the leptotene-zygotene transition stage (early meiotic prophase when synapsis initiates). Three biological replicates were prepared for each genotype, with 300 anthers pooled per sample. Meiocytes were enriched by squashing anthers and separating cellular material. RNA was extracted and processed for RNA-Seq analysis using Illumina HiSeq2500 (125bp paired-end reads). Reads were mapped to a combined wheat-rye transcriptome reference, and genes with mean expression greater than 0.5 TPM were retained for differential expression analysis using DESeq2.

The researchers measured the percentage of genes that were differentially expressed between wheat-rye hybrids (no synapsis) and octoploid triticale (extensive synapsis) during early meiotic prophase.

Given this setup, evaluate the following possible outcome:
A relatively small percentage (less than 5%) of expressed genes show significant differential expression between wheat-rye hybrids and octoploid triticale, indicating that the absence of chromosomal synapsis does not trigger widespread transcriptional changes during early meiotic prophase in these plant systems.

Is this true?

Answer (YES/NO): YES